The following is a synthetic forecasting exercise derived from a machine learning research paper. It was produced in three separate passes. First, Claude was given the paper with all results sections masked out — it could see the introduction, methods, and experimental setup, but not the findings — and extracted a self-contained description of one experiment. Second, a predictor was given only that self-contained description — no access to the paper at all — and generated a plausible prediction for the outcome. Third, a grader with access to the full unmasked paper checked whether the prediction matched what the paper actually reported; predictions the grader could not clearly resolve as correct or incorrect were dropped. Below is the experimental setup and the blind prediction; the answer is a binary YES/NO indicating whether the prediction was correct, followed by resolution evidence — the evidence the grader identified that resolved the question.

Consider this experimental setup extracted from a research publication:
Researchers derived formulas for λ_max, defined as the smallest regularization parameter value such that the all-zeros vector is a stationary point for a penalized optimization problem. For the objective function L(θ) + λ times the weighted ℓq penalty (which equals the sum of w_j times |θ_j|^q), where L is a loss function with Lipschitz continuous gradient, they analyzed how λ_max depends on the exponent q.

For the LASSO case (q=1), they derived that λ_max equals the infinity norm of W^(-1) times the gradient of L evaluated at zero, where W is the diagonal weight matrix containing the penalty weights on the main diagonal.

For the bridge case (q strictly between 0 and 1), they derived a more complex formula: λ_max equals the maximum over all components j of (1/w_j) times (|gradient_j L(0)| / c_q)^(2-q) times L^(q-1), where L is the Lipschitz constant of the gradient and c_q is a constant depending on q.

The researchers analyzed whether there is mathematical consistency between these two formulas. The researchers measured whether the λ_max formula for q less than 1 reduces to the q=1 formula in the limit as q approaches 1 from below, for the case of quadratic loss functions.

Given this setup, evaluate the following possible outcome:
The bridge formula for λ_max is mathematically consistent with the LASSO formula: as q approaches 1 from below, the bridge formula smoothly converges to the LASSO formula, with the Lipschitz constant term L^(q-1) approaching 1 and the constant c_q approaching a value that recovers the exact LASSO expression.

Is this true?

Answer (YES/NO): YES